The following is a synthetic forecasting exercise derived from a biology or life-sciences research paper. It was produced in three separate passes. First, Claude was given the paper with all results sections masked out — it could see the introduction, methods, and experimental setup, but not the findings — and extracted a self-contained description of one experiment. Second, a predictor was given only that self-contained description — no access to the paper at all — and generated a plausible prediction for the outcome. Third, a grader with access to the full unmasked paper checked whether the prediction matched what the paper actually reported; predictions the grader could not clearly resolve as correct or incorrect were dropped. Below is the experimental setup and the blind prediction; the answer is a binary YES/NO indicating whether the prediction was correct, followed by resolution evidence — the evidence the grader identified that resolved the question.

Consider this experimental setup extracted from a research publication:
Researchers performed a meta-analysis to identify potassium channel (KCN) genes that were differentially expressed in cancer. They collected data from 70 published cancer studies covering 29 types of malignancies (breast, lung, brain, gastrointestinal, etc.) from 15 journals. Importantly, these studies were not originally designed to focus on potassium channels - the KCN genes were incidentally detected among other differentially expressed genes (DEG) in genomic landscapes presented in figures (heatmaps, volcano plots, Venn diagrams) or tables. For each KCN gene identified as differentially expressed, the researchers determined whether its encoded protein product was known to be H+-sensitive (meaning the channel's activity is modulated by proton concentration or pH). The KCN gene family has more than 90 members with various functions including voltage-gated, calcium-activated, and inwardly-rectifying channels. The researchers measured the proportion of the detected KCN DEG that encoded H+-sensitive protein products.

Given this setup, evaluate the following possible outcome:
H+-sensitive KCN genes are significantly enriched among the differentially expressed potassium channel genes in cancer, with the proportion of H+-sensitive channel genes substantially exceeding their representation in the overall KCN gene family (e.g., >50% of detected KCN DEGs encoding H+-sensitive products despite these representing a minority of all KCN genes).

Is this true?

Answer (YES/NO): NO